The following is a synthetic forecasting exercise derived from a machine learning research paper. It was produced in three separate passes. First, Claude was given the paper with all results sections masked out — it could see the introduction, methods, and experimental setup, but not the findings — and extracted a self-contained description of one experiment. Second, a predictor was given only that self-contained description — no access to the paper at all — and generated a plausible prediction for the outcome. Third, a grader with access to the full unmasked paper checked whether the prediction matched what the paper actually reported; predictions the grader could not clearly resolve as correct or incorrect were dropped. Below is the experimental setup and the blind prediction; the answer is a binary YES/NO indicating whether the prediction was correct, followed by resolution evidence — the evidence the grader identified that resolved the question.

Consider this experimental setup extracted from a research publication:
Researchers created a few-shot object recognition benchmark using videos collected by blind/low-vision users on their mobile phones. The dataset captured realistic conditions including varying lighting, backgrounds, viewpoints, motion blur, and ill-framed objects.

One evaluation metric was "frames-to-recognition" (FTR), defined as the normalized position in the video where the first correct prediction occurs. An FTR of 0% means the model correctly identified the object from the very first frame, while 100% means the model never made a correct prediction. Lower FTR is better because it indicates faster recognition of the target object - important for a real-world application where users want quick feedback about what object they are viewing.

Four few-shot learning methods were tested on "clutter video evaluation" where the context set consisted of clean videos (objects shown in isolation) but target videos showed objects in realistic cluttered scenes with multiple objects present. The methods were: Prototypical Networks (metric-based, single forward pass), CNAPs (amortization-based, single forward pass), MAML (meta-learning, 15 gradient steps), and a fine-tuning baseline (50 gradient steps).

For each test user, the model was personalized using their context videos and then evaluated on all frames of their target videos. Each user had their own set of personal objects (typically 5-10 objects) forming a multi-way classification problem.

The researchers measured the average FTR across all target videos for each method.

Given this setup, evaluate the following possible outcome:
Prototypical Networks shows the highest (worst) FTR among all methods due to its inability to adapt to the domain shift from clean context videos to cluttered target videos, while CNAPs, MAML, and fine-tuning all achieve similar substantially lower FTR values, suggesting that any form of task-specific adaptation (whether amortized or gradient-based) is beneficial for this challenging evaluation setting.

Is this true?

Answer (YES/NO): NO